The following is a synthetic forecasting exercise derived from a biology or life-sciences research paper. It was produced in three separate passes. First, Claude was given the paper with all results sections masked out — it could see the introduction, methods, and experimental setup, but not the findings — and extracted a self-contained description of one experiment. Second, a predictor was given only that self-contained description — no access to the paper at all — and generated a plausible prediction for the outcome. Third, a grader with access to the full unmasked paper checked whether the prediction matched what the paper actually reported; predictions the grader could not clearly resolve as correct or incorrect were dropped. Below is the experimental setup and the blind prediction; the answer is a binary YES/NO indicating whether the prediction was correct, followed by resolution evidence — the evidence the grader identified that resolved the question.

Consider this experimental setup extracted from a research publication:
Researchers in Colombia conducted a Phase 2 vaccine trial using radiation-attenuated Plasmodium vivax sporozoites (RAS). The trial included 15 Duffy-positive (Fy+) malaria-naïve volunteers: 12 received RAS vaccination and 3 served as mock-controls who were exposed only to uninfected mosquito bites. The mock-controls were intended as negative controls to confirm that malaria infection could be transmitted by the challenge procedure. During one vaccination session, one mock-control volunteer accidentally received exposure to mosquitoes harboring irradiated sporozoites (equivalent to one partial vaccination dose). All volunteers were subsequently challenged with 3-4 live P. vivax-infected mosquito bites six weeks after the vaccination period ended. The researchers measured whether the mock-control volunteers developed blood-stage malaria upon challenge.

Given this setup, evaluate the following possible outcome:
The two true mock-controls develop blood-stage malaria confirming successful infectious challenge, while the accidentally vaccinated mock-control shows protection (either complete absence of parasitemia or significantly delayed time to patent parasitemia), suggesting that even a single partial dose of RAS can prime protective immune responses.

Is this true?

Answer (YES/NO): YES